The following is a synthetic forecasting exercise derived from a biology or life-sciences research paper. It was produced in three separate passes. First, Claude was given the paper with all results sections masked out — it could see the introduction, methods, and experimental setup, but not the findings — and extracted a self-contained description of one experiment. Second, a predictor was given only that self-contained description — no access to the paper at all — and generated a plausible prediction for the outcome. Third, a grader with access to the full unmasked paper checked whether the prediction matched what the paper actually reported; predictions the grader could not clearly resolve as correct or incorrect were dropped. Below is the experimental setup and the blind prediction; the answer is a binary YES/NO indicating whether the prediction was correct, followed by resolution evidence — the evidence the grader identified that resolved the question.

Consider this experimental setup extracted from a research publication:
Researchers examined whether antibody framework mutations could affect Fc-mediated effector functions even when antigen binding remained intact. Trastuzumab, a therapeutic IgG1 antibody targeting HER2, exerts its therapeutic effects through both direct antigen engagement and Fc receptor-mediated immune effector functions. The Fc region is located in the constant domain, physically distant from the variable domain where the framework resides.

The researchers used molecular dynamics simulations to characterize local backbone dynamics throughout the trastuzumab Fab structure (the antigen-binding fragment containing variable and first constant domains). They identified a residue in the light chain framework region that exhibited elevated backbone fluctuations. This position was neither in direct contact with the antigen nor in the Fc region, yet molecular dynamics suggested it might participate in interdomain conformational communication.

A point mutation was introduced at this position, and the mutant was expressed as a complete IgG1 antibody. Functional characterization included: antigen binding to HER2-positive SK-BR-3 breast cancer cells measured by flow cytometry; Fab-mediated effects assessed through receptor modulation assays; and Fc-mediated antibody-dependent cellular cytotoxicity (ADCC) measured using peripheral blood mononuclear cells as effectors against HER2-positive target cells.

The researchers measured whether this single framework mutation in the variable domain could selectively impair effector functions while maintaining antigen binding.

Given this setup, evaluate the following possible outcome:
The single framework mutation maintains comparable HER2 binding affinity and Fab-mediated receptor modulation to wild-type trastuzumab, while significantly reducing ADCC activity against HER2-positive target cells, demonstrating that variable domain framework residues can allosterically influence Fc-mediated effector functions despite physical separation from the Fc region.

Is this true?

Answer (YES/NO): NO